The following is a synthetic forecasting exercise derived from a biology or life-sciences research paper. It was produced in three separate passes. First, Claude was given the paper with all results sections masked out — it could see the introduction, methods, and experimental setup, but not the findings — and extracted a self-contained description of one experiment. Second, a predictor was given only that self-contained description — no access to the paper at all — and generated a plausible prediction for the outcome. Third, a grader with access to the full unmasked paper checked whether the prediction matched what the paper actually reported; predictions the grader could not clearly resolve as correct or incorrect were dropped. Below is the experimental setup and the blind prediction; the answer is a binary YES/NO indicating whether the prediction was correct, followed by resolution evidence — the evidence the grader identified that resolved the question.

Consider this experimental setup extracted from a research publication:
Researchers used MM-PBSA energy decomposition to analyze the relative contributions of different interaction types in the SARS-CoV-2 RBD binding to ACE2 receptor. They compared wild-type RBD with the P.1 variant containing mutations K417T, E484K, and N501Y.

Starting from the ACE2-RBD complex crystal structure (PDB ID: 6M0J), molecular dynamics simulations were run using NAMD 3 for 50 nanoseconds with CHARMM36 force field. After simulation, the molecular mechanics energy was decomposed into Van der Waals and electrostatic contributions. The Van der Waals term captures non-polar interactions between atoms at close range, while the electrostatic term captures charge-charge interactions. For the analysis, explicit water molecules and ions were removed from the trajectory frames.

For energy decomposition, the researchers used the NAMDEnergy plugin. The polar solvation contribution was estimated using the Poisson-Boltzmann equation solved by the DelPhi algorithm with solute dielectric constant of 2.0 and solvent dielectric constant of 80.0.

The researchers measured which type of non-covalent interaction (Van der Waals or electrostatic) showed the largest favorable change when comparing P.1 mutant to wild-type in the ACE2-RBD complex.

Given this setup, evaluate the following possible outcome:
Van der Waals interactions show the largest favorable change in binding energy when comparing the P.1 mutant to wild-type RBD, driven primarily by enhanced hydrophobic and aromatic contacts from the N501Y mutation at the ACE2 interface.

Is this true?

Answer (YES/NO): YES